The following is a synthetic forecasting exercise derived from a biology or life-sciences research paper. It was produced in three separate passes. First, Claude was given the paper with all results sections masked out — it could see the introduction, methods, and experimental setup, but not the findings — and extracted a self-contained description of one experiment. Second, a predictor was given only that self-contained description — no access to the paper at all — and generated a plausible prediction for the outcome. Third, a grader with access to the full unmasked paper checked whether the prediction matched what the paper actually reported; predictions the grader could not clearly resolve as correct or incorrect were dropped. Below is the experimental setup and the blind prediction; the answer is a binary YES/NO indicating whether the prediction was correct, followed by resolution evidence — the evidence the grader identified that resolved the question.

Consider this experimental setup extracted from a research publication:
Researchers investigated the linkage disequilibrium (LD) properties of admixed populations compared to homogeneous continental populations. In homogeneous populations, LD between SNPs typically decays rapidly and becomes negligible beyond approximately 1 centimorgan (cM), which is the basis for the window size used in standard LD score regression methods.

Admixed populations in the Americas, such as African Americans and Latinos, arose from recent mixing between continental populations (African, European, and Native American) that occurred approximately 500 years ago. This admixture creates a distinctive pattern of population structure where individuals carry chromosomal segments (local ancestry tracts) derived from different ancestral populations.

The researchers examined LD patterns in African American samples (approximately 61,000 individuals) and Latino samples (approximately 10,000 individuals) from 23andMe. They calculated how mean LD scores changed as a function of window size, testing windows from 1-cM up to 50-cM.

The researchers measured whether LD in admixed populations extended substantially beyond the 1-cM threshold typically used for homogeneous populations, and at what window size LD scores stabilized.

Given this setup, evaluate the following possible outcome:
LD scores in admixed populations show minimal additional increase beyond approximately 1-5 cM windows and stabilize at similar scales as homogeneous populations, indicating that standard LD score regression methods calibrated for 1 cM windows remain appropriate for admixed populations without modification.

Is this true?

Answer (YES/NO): NO